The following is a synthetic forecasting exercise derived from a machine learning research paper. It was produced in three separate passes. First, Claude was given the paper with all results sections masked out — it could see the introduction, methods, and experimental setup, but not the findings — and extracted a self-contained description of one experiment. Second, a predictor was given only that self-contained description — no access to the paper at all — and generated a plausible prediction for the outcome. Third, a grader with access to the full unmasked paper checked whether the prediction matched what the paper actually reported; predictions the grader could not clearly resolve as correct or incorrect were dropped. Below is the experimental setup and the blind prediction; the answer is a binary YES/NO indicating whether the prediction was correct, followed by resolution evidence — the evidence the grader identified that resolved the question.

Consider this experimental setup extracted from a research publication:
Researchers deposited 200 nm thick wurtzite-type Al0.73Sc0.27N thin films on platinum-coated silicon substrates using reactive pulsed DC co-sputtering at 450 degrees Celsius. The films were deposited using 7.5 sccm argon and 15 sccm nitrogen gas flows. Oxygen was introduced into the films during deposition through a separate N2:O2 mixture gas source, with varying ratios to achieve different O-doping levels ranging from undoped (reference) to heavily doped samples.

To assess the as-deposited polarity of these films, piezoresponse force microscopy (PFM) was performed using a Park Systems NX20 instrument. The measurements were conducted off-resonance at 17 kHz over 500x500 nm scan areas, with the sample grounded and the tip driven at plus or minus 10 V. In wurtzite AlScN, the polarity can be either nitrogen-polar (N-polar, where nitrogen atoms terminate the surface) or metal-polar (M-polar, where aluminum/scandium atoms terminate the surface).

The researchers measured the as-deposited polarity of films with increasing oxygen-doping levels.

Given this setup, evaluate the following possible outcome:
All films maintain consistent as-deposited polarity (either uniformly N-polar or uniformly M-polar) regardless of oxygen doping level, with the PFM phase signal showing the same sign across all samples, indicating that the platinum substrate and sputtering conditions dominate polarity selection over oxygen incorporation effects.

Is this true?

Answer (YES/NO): NO